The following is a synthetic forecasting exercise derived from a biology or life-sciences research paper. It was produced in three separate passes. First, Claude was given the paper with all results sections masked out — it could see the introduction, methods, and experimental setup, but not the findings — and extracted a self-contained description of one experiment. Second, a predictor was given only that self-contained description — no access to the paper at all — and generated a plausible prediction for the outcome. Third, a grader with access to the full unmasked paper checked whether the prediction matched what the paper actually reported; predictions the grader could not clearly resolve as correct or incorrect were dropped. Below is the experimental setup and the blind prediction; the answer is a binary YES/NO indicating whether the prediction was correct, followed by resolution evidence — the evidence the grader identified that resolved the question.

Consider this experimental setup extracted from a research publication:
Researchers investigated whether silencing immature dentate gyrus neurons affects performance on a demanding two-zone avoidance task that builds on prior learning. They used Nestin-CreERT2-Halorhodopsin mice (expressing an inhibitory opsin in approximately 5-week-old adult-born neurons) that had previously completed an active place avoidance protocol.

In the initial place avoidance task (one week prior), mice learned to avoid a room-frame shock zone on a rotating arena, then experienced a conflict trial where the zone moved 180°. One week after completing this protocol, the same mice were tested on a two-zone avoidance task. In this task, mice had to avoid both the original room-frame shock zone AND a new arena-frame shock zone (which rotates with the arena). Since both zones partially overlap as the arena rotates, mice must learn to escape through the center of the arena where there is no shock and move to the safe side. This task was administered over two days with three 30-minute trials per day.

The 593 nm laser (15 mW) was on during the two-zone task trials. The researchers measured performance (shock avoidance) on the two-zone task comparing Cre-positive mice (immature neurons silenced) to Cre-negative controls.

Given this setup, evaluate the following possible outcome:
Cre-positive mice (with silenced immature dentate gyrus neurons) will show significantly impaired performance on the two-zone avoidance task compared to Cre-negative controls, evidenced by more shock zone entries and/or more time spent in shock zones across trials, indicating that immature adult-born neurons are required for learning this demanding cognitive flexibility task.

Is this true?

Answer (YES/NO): NO